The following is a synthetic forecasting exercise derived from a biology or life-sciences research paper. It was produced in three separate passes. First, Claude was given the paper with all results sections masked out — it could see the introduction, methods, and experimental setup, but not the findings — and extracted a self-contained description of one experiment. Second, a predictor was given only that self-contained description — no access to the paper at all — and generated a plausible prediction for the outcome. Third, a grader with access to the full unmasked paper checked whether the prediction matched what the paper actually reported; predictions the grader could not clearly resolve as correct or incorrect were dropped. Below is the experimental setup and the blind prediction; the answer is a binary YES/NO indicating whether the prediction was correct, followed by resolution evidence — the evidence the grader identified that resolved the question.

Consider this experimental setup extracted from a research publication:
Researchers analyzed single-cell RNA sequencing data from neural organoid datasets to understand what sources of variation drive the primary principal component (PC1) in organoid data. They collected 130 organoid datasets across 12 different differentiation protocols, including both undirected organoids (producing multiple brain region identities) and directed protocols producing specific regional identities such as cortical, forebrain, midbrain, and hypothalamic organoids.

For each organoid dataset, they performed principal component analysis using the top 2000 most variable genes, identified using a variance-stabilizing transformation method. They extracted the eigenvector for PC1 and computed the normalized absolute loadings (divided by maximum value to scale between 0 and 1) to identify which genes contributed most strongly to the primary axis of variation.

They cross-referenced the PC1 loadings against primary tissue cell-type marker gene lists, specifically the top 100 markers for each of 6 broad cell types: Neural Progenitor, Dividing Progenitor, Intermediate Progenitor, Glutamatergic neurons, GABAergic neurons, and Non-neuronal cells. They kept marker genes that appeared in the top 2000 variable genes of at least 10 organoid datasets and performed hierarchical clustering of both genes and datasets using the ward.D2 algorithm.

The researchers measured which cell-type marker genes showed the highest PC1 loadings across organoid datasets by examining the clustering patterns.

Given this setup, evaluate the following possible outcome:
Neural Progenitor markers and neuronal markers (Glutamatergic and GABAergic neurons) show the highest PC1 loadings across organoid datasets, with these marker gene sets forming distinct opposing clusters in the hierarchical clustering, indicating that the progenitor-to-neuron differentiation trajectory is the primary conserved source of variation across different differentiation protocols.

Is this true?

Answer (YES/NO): NO